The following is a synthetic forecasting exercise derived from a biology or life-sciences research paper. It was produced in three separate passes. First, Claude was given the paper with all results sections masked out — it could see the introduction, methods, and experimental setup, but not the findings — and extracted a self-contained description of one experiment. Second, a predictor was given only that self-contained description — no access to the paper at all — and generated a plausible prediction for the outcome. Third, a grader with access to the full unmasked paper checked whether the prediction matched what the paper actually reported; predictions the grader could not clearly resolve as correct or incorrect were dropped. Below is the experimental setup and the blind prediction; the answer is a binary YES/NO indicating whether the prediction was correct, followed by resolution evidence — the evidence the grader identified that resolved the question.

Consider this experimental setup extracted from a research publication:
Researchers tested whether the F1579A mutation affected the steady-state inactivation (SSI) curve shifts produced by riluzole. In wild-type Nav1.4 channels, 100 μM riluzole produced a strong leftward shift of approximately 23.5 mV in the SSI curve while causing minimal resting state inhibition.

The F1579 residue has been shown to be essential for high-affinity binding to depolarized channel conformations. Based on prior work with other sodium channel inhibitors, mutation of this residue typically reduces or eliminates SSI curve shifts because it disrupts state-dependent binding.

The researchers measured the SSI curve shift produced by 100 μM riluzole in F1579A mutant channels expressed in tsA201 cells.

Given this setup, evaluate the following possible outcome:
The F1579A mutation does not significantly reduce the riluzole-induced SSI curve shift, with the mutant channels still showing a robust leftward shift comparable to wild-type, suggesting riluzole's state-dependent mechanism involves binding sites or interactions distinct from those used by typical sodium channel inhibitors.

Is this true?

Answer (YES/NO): NO